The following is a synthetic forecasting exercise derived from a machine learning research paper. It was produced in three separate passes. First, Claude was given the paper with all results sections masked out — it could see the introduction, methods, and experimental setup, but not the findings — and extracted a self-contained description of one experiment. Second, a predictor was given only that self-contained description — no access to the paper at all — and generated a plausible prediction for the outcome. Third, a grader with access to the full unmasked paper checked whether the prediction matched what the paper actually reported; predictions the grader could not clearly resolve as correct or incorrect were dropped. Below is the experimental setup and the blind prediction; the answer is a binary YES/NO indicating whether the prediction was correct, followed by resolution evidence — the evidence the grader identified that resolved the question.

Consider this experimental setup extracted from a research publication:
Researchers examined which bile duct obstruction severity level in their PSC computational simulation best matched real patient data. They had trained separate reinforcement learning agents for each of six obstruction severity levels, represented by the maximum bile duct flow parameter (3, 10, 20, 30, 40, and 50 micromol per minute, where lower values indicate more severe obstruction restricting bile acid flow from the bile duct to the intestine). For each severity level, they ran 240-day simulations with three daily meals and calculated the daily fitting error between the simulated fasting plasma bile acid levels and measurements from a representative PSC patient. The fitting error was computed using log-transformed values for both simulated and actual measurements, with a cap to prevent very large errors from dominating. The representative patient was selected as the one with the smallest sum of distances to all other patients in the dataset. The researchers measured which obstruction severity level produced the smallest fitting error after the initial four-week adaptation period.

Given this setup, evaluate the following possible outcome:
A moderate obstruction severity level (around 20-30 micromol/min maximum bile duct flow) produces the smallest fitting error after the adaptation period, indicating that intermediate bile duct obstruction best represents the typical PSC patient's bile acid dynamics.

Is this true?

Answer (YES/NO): NO